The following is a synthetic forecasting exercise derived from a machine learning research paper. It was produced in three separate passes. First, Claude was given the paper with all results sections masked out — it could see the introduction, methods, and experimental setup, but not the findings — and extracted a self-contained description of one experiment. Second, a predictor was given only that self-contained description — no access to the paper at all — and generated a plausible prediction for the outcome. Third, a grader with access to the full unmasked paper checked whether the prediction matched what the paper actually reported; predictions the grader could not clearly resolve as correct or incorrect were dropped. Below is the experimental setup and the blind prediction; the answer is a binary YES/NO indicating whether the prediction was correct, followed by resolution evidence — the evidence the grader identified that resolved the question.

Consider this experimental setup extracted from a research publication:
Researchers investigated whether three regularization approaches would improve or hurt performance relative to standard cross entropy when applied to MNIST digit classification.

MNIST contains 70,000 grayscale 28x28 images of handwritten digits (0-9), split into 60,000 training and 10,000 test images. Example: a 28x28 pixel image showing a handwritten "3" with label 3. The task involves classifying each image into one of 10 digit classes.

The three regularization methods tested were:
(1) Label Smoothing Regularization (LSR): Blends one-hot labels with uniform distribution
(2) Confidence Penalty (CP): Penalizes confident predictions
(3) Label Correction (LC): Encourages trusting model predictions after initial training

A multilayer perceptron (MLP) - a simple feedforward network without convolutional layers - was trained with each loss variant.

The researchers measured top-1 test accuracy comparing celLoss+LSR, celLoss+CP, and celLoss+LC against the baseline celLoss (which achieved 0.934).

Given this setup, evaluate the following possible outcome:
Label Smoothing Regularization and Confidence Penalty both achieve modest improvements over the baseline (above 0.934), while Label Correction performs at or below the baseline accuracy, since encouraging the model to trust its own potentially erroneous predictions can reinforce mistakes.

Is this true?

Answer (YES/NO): NO